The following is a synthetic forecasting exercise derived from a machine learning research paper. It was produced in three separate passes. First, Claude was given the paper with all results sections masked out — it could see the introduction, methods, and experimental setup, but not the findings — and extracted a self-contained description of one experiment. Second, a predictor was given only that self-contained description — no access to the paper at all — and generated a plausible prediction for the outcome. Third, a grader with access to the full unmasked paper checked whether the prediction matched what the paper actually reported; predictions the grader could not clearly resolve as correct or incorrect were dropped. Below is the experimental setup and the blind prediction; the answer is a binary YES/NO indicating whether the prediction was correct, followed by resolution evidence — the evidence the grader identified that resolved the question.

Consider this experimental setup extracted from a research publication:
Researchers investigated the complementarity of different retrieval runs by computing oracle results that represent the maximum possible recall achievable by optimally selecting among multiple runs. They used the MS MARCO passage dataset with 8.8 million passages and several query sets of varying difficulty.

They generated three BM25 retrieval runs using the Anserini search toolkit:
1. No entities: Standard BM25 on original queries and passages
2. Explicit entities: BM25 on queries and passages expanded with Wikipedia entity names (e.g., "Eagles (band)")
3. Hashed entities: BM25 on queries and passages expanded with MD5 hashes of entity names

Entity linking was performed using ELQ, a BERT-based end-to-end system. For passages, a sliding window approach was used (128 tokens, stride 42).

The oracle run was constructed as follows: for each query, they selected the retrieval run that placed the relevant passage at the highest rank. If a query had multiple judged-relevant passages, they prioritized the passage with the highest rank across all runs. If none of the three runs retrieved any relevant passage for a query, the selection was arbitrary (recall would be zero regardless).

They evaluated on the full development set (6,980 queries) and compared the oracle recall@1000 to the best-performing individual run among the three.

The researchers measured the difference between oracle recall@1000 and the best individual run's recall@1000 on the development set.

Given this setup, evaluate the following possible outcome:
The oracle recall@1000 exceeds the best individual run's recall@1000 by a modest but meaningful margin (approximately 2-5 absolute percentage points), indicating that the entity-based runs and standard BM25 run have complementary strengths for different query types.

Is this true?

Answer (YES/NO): YES